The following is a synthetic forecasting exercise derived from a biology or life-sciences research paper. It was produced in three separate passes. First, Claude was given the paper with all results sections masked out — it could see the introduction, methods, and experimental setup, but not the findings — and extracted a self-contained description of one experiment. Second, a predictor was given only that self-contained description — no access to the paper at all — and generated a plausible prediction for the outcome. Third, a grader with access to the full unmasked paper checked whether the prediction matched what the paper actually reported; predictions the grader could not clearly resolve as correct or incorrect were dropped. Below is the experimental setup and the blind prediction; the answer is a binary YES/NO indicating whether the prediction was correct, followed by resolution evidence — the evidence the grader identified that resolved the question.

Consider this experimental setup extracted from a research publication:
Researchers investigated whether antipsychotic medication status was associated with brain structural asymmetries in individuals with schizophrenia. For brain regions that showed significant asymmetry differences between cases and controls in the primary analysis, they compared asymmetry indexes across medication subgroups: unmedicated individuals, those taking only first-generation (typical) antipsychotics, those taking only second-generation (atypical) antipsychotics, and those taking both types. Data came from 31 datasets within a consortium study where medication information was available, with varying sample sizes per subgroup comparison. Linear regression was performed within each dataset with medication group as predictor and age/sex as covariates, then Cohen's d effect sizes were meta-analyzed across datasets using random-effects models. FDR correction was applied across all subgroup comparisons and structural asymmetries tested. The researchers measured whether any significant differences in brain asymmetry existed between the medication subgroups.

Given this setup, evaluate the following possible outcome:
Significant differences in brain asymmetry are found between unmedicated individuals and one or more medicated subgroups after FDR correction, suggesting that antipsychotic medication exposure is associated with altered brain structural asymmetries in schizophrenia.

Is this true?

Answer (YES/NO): NO